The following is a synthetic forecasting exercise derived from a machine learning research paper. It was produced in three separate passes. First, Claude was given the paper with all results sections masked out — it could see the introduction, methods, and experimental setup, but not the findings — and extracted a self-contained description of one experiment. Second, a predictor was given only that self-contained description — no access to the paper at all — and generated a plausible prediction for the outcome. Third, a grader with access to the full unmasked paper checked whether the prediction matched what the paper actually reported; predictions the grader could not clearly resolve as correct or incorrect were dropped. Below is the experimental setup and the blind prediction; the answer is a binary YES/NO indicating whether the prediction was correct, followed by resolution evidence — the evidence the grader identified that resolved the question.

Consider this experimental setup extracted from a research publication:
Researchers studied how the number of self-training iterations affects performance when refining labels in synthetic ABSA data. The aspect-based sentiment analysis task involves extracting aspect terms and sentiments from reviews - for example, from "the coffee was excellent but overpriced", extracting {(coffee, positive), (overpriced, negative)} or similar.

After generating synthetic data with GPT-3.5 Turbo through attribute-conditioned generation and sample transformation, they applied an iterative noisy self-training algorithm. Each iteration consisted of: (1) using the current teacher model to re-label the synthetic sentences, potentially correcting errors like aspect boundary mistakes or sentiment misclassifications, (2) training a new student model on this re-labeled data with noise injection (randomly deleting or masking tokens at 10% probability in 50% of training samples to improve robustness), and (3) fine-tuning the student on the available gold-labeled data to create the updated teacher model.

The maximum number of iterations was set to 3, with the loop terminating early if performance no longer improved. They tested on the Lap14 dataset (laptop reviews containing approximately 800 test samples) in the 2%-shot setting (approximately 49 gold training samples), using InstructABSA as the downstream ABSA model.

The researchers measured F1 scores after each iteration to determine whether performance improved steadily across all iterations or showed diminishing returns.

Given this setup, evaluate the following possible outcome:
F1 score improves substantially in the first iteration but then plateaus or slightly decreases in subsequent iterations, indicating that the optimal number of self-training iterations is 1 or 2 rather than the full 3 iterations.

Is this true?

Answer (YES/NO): YES